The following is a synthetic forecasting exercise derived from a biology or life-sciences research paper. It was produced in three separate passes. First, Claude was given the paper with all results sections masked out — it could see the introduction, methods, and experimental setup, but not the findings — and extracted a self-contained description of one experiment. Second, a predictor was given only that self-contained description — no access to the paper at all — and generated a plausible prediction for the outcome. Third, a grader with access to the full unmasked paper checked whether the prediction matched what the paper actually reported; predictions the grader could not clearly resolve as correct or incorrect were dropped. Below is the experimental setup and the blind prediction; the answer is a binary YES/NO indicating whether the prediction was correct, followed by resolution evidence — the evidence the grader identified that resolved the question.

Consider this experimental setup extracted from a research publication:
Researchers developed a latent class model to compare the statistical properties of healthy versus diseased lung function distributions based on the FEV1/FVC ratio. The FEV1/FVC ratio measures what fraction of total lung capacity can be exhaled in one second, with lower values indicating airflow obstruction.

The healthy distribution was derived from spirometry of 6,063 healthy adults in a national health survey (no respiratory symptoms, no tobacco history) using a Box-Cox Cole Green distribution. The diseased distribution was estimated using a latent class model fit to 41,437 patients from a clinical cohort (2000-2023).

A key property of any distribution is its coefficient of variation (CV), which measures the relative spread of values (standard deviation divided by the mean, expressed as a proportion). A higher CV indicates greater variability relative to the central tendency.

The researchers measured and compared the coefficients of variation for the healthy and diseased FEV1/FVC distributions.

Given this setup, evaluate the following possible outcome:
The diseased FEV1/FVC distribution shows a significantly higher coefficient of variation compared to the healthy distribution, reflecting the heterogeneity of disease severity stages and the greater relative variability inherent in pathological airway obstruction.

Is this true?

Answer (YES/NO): YES